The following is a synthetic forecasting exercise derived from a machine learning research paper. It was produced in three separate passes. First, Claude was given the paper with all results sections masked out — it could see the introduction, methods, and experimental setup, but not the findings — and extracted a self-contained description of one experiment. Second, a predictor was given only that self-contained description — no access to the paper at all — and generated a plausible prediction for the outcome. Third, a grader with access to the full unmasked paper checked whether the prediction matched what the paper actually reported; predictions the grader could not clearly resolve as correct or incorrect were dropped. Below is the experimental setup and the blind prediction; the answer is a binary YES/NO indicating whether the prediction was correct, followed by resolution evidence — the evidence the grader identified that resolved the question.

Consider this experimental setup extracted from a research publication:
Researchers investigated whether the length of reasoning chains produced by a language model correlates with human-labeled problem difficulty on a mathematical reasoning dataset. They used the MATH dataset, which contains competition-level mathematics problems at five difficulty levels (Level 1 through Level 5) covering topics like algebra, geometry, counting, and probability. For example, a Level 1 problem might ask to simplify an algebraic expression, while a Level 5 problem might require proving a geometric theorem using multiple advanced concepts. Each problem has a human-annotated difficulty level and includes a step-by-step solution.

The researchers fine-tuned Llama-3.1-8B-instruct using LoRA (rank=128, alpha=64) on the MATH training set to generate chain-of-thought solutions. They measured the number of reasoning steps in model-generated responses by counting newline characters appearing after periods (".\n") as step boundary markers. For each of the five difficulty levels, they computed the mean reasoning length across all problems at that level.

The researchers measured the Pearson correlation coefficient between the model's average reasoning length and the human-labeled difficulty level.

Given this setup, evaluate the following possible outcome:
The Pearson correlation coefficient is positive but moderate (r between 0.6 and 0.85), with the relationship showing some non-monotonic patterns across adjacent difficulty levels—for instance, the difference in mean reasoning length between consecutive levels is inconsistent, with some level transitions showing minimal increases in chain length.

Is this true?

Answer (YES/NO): NO